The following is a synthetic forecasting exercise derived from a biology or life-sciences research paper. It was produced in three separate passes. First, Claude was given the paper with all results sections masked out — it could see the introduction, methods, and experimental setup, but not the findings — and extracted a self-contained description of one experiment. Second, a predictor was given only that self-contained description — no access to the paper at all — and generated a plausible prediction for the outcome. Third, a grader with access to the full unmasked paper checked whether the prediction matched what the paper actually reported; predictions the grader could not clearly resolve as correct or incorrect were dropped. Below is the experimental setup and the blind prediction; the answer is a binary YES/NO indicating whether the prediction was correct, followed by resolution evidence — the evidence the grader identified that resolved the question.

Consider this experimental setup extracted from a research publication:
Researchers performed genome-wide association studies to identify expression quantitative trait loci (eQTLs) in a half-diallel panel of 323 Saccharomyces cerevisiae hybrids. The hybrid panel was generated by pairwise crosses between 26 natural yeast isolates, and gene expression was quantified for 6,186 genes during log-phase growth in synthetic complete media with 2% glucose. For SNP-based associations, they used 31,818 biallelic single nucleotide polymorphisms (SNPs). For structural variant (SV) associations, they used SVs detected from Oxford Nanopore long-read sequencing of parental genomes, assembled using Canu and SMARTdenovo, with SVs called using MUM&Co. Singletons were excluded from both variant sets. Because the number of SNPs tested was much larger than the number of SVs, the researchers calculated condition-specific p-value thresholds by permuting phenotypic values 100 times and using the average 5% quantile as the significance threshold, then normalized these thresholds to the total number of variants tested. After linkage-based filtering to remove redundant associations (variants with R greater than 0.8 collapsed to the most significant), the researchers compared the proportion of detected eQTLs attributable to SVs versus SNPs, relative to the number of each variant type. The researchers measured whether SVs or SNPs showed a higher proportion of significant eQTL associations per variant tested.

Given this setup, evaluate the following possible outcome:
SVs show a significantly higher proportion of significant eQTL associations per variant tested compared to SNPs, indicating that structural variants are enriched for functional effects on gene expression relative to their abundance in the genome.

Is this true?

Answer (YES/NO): NO